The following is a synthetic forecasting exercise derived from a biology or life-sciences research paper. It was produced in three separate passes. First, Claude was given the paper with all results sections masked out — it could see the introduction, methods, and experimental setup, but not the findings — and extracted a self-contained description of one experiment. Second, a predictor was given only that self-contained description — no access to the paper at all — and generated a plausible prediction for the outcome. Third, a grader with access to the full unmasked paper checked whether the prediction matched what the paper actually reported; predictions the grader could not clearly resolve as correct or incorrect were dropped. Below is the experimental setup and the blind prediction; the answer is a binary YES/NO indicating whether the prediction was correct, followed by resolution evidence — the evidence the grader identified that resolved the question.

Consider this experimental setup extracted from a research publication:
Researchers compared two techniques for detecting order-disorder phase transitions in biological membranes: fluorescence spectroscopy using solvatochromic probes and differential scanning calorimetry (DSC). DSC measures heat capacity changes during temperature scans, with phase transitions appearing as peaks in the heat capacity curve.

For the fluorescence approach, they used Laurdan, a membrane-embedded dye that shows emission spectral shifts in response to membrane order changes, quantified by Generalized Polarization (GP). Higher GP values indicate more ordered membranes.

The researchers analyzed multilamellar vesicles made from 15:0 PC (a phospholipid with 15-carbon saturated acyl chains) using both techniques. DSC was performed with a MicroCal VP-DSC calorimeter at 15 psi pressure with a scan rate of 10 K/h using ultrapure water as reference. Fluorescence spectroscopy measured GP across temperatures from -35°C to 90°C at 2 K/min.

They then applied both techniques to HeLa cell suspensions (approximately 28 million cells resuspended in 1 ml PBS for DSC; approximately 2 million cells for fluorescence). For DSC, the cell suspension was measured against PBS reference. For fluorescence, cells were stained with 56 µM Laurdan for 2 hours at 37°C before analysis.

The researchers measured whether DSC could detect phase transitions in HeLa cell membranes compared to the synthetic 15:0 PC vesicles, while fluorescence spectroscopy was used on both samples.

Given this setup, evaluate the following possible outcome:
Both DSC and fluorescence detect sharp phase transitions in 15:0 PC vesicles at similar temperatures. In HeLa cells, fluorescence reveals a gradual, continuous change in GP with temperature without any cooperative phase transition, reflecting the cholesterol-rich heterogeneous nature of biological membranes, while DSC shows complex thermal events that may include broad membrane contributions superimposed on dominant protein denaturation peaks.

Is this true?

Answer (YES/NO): NO